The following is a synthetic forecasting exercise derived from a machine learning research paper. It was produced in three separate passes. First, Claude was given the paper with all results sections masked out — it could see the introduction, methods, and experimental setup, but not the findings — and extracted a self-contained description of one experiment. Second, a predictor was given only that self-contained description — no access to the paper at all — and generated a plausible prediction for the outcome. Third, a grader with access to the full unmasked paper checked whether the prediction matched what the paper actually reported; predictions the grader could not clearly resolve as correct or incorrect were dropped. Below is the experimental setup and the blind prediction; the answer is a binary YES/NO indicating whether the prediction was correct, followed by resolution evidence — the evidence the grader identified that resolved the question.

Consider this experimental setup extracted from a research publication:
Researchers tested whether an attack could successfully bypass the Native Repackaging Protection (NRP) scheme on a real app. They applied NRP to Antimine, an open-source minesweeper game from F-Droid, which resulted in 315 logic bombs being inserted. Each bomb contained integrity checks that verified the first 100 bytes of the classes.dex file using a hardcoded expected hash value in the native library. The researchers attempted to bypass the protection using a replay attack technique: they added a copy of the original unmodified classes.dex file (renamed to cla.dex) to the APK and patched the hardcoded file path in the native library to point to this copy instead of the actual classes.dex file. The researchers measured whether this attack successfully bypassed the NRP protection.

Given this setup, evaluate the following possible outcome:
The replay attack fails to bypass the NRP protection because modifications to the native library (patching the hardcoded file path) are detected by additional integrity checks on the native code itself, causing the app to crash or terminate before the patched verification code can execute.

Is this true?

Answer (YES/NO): NO